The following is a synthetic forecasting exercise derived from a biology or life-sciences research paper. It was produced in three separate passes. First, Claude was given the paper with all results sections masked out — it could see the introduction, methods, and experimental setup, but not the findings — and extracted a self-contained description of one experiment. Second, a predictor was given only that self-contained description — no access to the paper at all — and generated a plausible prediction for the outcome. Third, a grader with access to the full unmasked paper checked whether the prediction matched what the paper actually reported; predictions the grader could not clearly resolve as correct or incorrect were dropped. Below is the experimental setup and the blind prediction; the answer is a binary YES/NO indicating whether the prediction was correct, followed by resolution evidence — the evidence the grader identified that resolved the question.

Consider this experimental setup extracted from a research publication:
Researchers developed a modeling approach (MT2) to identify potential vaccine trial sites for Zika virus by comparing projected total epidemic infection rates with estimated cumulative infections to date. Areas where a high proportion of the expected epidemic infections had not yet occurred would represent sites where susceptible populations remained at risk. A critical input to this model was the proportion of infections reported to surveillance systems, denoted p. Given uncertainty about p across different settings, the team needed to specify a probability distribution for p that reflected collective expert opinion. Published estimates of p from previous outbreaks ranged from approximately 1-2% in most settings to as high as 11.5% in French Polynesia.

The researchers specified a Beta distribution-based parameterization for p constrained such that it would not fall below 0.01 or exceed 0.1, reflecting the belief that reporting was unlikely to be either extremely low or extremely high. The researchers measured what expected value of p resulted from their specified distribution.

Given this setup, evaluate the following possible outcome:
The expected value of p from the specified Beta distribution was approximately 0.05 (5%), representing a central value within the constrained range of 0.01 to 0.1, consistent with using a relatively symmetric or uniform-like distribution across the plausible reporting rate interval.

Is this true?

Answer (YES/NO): NO